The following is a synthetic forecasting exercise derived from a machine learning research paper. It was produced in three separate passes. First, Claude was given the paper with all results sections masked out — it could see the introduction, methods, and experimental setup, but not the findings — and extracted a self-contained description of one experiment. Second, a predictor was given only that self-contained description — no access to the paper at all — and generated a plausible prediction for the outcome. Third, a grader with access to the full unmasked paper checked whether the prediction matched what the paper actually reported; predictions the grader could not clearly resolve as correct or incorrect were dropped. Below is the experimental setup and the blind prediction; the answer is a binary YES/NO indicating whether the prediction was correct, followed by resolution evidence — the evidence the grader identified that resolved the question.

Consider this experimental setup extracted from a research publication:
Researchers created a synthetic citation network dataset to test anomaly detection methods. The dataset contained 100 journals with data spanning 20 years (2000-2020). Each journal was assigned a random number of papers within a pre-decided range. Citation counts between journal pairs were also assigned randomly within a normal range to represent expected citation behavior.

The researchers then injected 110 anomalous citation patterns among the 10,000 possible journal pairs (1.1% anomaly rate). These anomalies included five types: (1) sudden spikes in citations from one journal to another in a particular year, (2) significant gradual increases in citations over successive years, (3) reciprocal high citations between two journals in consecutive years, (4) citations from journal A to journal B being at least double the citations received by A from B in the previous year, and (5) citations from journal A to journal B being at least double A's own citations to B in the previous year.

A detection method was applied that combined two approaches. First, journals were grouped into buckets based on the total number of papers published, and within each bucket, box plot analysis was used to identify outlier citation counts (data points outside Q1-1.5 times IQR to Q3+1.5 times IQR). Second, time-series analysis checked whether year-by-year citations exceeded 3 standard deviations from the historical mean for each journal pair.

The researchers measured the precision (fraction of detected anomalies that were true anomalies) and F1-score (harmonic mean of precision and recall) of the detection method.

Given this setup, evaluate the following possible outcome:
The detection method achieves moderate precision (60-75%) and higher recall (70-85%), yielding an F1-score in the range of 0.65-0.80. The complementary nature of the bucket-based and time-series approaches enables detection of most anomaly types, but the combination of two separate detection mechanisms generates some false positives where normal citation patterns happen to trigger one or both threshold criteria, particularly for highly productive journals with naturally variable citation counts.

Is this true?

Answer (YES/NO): NO